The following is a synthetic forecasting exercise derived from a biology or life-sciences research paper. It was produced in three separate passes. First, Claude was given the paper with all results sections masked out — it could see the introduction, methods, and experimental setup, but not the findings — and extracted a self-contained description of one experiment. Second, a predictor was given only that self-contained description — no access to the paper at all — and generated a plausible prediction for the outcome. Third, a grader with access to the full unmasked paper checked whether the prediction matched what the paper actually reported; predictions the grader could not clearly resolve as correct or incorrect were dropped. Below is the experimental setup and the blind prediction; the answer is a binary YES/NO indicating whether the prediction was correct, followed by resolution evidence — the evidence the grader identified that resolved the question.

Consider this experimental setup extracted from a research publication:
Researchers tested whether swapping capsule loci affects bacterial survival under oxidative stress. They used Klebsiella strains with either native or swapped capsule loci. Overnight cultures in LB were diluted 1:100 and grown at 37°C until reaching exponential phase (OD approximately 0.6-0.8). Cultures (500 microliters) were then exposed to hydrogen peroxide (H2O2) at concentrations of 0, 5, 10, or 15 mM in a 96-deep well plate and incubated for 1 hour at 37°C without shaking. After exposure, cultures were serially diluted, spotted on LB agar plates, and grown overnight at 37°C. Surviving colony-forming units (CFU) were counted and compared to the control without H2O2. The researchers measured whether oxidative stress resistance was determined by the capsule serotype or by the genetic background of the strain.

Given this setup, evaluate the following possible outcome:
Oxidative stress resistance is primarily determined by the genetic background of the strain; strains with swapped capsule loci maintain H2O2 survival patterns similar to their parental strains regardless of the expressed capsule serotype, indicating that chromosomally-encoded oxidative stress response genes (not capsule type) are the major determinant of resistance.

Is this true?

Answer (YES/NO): YES